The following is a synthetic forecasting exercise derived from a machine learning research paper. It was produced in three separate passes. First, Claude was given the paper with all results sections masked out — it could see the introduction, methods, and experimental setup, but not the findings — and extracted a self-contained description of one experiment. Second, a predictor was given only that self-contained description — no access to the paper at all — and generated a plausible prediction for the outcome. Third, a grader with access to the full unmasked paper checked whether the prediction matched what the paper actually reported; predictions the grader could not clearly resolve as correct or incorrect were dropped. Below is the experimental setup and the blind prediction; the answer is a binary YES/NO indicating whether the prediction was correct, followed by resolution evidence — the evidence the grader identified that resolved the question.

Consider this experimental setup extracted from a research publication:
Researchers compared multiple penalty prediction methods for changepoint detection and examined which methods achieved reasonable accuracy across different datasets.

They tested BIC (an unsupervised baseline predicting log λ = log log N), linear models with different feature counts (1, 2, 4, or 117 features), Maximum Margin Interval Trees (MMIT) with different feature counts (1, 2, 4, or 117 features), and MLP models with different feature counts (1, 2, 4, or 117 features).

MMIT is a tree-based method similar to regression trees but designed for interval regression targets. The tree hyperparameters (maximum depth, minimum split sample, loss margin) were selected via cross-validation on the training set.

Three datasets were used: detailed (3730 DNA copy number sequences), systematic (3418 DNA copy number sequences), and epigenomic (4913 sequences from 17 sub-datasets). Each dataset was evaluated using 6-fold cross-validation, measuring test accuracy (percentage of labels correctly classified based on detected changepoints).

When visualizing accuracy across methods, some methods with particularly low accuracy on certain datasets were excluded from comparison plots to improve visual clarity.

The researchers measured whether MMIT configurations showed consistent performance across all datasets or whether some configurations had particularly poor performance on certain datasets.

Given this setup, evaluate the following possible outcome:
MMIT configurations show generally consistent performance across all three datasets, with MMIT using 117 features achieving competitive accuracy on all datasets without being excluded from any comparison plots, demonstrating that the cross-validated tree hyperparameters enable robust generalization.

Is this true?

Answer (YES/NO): NO